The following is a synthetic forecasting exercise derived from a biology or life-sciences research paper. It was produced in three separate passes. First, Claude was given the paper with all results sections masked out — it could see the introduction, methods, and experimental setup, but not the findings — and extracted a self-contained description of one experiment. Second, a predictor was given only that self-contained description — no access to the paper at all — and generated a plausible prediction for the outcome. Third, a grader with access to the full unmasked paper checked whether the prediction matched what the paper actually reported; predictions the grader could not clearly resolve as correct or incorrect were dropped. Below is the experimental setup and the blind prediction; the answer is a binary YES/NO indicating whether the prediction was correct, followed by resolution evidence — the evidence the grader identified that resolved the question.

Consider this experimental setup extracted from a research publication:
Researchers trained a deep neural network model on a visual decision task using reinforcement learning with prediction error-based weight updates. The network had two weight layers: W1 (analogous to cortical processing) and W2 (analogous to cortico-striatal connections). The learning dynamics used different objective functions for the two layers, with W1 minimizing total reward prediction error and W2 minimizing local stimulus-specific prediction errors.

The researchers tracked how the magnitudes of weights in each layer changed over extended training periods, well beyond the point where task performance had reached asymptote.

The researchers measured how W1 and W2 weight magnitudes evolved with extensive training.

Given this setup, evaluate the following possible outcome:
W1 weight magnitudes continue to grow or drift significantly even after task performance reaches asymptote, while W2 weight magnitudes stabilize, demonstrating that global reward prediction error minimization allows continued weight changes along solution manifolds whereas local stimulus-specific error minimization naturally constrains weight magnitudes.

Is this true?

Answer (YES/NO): NO